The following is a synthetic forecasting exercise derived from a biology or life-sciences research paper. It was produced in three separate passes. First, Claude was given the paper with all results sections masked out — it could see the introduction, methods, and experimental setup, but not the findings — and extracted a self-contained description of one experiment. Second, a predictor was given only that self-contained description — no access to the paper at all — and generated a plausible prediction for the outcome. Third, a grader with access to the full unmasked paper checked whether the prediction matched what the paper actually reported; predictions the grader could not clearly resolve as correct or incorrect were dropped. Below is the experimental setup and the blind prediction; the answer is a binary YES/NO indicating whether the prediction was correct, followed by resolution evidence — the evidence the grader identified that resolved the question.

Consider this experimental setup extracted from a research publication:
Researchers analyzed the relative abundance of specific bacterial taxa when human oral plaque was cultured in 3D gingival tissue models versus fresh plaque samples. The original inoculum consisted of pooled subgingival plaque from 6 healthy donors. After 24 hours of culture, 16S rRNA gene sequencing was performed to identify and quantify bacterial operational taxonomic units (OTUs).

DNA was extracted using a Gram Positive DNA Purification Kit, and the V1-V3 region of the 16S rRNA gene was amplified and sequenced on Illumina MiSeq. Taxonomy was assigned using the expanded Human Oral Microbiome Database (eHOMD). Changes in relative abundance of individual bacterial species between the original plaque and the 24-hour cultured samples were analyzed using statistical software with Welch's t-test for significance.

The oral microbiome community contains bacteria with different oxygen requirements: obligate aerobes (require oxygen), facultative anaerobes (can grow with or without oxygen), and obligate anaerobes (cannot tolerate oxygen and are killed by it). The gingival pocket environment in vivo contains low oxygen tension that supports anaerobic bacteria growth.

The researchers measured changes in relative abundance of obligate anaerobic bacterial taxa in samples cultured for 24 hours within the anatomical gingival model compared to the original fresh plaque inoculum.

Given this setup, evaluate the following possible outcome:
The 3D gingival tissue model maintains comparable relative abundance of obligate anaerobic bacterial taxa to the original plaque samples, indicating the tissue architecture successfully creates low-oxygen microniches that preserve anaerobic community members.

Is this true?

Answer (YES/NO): NO